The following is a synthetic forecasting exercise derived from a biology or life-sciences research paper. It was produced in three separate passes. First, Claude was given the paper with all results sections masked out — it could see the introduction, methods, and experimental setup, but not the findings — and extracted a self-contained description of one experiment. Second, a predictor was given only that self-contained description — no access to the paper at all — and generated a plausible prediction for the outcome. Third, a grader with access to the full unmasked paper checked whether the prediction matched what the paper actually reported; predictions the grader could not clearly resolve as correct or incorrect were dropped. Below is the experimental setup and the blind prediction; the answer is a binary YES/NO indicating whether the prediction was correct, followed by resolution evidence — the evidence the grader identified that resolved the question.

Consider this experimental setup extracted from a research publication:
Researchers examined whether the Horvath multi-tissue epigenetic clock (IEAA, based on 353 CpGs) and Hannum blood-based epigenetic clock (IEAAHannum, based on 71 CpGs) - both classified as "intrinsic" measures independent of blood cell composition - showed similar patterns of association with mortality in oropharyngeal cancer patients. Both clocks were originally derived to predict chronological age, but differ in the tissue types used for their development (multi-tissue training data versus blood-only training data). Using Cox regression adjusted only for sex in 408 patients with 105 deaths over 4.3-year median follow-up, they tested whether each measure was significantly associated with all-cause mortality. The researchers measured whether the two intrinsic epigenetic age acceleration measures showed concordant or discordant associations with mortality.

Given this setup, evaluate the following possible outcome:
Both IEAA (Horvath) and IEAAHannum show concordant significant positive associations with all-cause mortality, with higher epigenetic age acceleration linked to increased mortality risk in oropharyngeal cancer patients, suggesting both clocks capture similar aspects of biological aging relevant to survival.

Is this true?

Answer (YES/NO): NO